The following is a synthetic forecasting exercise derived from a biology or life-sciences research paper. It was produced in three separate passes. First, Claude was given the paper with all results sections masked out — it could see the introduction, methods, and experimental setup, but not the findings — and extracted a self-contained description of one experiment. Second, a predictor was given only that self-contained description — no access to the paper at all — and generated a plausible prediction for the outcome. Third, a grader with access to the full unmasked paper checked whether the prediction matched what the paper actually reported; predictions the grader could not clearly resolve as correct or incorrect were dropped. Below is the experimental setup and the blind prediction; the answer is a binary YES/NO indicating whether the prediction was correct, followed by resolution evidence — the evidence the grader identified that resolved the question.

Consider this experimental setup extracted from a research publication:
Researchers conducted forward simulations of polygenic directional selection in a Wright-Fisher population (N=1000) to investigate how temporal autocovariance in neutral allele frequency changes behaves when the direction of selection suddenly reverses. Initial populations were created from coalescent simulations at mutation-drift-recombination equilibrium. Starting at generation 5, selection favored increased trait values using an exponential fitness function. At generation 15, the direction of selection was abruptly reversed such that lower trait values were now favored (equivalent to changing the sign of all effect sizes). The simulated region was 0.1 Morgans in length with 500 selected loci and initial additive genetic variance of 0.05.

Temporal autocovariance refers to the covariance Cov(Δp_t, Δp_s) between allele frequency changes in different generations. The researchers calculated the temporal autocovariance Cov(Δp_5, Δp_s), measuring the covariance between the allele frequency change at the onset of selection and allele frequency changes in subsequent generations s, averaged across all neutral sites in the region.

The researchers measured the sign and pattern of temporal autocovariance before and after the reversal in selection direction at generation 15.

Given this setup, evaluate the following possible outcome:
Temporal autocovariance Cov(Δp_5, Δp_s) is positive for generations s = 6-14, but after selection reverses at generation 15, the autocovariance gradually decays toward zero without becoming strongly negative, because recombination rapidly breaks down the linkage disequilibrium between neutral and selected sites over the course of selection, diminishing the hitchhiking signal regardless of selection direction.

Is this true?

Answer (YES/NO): NO